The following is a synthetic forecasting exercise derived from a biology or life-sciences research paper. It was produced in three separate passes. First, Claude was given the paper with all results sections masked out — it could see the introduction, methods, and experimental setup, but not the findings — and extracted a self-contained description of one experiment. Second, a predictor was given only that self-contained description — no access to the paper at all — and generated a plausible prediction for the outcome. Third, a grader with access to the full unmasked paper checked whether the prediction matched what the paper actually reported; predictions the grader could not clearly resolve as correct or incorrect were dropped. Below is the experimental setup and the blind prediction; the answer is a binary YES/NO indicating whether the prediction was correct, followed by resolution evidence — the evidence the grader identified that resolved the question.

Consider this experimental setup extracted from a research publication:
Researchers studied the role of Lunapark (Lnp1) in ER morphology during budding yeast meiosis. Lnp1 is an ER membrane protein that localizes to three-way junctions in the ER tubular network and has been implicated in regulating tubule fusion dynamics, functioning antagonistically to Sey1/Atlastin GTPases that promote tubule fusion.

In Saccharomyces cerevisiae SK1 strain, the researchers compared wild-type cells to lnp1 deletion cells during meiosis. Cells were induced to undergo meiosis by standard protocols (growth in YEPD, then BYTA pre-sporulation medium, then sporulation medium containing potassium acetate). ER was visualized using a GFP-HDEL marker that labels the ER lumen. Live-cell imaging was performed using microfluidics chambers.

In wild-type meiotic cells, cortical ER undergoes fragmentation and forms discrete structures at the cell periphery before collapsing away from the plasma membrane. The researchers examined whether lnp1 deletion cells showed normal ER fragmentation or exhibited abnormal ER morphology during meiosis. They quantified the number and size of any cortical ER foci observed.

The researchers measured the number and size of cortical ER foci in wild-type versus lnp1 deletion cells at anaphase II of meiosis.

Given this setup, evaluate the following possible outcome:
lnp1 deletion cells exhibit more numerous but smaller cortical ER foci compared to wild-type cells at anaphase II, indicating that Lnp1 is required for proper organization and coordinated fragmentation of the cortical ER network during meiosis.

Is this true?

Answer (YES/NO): NO